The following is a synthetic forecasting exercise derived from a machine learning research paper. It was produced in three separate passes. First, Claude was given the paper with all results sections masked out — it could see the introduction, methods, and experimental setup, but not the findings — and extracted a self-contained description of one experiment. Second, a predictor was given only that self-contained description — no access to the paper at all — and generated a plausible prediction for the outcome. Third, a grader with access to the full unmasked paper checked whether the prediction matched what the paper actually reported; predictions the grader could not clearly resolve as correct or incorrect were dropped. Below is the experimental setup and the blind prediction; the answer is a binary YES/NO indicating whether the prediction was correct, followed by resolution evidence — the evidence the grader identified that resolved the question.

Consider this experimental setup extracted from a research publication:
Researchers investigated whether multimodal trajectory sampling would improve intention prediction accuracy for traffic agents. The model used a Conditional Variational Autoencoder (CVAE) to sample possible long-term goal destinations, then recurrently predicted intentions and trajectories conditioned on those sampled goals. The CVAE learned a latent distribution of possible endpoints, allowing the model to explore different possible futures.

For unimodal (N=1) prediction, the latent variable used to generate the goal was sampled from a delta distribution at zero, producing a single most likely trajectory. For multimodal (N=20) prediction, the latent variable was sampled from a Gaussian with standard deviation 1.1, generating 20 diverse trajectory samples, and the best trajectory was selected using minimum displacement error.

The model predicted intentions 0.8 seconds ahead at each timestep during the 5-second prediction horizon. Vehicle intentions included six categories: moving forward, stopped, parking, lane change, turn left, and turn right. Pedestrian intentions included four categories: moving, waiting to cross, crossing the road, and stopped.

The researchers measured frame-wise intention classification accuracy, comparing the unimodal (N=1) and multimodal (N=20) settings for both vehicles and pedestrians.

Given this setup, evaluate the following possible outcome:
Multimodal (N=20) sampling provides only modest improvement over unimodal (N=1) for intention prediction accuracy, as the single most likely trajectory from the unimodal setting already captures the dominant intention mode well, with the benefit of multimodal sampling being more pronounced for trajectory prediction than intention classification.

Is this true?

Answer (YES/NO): NO